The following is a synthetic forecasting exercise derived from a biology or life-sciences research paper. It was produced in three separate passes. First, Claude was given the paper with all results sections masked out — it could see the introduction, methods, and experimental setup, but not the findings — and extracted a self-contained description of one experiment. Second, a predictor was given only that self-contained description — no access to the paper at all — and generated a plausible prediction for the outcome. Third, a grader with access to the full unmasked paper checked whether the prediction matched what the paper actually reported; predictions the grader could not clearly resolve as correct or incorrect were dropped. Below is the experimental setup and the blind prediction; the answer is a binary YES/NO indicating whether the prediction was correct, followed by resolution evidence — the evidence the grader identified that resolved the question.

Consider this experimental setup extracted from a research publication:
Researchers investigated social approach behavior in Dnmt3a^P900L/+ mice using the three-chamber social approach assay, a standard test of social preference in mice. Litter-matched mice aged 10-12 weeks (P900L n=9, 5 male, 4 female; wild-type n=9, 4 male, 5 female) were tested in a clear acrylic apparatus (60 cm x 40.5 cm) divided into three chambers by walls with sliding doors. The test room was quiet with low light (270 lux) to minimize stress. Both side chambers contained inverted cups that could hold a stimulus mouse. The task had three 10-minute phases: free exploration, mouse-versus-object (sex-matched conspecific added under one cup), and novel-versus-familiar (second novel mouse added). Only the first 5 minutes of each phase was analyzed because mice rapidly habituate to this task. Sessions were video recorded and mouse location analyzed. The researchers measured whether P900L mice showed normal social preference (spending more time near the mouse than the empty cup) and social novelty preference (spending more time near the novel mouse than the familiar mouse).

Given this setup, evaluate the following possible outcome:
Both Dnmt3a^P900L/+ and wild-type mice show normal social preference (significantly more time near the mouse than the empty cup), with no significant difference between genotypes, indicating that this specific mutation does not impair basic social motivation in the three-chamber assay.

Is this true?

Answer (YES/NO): YES